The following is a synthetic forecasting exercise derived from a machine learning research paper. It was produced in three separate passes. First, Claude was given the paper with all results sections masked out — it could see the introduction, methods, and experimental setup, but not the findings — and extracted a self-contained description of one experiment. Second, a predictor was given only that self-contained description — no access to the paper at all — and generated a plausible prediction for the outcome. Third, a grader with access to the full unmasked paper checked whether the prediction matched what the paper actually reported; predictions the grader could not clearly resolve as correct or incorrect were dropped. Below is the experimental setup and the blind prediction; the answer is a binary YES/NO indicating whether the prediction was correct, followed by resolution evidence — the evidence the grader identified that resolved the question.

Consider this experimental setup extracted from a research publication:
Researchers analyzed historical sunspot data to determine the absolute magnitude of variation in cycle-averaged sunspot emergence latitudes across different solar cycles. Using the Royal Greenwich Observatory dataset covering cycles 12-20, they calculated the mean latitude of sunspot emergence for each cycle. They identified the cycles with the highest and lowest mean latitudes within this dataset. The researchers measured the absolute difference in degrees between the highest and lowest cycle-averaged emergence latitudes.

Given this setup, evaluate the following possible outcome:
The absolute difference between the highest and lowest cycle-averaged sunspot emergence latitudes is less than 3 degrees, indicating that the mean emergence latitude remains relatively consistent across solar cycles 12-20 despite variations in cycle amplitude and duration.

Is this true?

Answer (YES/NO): NO